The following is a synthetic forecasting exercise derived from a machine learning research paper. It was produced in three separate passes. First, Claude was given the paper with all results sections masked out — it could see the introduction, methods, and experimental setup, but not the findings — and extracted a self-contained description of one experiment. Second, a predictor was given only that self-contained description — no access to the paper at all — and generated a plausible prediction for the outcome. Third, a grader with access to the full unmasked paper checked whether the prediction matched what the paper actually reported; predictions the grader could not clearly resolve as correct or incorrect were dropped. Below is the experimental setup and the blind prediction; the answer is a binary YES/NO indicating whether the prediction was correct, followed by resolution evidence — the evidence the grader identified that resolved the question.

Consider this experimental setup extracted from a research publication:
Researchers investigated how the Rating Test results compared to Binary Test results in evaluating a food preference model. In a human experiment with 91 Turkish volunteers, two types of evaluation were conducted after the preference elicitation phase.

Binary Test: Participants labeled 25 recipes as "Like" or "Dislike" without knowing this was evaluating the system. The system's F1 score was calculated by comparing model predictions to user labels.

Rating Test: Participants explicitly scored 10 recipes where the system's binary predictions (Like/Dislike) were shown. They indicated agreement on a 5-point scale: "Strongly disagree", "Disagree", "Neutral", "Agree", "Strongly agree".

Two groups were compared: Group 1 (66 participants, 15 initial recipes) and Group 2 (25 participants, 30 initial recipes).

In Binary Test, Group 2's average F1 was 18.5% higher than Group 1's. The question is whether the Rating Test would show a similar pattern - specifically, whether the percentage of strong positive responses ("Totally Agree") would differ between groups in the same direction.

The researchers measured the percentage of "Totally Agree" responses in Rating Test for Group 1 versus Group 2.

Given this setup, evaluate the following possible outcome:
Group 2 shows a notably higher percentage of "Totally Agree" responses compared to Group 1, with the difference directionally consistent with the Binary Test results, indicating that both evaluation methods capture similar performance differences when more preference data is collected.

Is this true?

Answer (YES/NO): YES